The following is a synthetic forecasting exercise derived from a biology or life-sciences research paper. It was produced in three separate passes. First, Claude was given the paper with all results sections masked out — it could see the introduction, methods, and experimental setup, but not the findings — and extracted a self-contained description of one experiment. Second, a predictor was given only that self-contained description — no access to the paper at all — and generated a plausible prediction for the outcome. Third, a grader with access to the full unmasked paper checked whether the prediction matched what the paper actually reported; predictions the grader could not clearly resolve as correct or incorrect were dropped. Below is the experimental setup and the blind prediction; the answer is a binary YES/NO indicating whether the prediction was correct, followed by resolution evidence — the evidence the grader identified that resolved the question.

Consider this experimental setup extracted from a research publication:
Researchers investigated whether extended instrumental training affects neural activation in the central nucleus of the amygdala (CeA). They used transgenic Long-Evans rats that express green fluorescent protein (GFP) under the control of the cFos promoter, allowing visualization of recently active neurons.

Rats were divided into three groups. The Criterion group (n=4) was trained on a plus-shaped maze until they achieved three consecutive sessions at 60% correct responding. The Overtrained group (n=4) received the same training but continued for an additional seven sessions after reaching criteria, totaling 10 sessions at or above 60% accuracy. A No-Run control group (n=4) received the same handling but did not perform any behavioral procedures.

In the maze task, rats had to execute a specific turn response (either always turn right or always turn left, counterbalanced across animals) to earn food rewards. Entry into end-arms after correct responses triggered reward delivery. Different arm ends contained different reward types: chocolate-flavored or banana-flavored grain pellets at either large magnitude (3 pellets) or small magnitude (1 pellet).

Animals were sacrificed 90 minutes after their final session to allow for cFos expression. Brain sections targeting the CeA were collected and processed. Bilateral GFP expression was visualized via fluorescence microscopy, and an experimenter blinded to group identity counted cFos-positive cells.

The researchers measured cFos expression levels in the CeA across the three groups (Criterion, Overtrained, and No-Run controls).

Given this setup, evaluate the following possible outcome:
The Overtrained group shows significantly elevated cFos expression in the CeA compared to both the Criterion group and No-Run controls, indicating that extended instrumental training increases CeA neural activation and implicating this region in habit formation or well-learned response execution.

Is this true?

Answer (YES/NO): YES